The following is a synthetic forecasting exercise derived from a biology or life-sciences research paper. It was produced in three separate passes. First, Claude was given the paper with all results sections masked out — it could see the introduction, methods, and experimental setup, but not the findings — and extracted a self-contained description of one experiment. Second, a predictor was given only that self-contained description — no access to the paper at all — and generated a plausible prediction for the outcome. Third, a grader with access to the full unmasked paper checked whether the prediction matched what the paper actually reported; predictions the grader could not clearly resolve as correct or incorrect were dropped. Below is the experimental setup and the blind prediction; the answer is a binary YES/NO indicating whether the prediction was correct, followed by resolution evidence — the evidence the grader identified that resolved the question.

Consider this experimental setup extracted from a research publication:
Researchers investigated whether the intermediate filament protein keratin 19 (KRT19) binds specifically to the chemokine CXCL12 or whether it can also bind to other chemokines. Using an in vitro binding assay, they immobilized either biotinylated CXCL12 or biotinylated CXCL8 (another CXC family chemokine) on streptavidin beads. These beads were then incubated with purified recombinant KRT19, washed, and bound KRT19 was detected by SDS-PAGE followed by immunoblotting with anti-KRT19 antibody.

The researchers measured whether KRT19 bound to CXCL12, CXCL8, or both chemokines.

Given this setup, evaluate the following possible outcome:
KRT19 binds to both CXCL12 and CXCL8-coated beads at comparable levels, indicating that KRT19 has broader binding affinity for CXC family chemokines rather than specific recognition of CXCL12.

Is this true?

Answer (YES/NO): NO